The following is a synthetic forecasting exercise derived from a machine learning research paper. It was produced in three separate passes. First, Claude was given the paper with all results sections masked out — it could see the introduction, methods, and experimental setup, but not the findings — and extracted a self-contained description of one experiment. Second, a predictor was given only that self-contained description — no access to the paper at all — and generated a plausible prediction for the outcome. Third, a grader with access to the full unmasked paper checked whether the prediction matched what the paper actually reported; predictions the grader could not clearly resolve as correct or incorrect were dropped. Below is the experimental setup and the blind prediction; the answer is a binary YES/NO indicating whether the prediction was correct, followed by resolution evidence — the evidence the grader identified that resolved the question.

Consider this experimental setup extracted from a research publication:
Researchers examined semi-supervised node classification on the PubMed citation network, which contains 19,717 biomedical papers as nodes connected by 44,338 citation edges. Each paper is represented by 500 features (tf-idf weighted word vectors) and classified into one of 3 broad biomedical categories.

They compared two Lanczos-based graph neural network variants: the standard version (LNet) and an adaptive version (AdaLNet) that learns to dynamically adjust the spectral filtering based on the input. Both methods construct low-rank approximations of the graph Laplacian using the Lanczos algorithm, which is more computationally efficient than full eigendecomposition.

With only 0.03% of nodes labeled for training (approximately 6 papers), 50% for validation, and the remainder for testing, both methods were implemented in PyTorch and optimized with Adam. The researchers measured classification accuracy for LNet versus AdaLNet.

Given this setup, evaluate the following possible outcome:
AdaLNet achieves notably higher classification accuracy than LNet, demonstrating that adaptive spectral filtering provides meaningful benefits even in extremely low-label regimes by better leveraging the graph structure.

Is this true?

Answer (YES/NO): NO